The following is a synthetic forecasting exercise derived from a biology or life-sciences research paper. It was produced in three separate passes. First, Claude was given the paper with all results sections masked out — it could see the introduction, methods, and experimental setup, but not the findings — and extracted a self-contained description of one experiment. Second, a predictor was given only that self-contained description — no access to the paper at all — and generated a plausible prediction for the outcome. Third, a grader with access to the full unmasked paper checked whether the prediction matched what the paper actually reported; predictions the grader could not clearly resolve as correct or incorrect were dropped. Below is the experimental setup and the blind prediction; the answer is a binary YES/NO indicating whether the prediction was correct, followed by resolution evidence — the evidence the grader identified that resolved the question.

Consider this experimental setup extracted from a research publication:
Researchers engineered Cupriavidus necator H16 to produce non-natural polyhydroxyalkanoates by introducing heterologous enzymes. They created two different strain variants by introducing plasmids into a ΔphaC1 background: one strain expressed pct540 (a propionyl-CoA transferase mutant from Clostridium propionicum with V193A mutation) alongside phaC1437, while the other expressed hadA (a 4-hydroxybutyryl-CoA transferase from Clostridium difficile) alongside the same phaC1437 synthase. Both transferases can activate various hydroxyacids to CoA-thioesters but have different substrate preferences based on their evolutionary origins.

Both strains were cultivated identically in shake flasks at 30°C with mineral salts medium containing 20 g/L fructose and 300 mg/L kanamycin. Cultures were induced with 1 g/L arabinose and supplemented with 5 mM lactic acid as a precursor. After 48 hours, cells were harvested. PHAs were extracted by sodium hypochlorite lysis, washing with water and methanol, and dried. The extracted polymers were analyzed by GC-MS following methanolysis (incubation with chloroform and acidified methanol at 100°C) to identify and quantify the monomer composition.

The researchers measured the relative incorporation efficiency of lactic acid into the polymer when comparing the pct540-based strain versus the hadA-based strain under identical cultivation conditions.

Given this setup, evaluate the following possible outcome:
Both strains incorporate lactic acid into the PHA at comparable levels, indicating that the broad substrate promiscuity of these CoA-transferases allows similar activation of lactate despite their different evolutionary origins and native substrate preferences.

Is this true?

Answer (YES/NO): NO